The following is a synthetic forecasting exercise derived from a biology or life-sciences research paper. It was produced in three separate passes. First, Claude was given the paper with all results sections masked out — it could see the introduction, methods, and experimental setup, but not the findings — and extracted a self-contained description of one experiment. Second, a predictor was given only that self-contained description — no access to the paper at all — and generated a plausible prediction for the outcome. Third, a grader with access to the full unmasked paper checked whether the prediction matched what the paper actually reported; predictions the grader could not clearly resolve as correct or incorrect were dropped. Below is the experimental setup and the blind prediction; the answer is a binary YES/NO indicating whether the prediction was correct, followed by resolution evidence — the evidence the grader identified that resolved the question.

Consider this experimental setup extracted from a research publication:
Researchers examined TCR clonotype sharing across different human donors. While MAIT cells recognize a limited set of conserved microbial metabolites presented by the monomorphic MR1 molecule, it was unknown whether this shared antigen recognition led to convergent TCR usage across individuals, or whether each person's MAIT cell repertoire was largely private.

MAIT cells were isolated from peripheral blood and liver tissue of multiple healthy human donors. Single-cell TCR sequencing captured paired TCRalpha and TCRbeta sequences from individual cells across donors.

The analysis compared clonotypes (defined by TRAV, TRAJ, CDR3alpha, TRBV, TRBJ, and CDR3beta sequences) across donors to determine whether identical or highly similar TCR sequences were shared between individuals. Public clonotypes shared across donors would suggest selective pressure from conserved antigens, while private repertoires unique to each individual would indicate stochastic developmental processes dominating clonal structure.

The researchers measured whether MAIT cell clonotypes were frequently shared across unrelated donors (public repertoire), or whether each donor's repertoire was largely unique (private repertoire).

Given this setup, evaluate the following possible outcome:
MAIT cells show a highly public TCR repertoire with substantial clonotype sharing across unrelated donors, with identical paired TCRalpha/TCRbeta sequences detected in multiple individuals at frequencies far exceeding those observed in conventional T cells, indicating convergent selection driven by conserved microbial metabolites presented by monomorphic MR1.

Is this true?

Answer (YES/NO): NO